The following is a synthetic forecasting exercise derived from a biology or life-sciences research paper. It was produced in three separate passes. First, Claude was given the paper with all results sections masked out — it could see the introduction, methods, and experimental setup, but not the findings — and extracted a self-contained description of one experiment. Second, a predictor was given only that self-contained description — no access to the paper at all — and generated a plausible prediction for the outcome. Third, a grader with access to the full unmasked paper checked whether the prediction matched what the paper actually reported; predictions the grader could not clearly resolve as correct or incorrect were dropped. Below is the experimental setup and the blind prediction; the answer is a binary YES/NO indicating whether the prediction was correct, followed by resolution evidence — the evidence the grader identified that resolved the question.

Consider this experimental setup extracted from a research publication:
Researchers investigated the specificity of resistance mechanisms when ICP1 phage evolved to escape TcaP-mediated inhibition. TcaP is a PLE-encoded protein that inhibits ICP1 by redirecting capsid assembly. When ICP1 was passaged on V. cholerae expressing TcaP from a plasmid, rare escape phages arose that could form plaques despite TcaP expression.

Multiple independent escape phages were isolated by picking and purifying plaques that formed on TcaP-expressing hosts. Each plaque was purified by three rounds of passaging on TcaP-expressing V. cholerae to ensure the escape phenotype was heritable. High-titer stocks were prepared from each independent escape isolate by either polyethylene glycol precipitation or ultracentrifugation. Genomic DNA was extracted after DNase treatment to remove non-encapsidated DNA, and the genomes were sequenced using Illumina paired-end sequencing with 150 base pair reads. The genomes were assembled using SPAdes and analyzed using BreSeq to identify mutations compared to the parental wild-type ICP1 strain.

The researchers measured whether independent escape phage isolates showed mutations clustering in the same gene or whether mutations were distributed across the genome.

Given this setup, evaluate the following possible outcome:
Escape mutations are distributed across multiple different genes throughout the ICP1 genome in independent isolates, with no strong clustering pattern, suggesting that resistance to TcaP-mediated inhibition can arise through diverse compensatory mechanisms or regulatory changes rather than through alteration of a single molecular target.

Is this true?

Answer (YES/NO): NO